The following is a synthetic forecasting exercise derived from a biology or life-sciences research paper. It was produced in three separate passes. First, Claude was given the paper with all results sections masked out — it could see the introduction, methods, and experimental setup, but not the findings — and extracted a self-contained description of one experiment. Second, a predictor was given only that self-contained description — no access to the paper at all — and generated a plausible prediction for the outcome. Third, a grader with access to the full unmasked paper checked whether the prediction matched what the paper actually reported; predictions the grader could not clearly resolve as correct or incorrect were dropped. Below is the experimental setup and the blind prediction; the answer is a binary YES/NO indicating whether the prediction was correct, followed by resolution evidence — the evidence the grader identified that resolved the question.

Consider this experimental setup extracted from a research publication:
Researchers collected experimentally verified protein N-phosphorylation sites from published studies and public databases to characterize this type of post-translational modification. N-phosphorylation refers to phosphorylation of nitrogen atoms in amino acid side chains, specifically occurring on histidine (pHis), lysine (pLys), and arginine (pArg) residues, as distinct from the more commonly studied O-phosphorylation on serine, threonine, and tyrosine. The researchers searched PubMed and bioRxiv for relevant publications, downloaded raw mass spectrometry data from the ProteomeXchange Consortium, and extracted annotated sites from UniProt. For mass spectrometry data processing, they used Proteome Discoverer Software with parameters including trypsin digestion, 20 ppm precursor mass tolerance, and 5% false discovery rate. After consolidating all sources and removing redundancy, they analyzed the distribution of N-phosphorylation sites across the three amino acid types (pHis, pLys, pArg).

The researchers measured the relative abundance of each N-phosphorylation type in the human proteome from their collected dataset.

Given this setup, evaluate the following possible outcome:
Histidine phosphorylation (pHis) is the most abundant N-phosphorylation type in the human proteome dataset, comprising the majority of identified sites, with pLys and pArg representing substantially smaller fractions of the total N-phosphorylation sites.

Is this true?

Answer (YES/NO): NO